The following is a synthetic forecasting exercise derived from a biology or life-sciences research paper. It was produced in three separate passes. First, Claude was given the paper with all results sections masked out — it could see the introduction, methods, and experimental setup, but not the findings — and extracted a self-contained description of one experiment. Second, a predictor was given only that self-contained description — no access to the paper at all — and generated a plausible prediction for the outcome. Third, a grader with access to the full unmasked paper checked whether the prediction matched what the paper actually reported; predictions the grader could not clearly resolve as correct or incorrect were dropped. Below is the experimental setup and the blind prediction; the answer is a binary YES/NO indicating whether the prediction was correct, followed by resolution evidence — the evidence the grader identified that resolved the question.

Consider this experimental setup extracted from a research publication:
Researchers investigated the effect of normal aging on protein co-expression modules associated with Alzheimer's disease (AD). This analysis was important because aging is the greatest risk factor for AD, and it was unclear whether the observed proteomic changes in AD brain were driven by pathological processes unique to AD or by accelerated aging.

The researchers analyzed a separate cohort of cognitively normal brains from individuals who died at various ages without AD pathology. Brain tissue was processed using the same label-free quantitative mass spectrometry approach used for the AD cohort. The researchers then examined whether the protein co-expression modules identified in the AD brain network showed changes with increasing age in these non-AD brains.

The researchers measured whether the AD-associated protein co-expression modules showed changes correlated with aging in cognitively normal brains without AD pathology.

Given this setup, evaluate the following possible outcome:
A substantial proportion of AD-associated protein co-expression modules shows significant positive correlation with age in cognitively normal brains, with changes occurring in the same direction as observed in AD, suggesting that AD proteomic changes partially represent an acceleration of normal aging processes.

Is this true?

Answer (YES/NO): YES